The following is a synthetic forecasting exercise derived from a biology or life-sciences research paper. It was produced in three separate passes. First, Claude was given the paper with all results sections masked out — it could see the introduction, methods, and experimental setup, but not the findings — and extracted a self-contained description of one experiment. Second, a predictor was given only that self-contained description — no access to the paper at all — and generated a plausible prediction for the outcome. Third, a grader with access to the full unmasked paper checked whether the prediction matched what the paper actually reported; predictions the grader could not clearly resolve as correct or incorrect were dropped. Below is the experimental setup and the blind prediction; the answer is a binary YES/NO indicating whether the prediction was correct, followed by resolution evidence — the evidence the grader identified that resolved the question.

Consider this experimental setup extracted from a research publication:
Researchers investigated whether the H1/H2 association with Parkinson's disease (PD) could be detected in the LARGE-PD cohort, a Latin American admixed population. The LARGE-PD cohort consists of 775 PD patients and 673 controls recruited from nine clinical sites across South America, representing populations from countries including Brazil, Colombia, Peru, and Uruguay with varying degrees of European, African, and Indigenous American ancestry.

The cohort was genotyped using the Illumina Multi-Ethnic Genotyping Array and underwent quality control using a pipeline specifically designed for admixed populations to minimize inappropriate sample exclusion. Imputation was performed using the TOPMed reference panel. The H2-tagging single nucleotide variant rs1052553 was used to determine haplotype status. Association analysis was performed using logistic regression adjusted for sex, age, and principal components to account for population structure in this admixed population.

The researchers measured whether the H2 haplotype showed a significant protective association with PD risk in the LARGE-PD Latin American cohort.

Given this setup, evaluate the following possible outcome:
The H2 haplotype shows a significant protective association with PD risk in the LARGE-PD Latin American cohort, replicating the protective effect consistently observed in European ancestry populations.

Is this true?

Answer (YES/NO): YES